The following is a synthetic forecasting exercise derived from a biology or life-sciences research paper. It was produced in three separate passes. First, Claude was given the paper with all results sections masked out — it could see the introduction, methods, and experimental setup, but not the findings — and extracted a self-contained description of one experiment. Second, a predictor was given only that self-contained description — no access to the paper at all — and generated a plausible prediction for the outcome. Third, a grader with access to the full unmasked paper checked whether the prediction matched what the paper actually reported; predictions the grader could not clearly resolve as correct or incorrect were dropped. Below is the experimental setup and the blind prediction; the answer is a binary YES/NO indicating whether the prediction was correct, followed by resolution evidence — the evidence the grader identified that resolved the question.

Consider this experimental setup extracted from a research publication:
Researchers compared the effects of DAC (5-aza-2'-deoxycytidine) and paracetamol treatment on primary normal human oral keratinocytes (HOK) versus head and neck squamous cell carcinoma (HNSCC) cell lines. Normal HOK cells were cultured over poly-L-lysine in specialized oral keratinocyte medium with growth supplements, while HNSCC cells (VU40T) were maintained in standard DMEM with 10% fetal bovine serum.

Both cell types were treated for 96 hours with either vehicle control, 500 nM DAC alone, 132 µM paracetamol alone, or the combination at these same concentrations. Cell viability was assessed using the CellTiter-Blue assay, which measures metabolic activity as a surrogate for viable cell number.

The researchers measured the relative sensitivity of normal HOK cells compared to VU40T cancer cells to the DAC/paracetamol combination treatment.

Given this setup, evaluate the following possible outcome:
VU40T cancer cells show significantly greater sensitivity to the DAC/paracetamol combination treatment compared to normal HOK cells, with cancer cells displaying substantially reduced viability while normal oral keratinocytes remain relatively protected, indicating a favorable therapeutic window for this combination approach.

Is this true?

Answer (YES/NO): YES